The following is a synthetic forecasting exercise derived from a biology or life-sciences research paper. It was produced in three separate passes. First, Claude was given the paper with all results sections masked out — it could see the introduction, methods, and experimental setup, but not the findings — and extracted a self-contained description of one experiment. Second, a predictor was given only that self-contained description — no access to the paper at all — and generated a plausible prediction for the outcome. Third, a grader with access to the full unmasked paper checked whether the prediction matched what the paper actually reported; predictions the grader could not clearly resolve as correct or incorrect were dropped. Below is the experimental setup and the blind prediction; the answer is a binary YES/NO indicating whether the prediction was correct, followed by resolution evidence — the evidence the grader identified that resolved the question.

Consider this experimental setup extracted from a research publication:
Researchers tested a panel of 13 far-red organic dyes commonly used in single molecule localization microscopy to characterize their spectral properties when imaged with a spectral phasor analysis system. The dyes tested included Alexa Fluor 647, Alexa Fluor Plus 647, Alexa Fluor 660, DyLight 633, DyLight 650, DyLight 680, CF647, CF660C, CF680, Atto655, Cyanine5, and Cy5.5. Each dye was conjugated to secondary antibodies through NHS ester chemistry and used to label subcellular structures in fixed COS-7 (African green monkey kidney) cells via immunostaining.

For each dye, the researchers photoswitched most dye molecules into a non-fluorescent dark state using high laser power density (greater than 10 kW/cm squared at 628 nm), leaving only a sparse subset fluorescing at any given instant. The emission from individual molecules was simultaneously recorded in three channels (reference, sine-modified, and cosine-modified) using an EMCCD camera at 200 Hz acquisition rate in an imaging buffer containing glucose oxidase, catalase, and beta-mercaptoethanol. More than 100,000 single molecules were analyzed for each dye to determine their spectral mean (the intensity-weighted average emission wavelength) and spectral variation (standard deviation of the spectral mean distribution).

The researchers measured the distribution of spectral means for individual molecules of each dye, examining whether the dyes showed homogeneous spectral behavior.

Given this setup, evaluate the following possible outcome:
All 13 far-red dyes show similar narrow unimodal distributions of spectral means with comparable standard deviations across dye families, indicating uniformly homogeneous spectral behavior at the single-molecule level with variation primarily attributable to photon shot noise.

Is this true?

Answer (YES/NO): NO